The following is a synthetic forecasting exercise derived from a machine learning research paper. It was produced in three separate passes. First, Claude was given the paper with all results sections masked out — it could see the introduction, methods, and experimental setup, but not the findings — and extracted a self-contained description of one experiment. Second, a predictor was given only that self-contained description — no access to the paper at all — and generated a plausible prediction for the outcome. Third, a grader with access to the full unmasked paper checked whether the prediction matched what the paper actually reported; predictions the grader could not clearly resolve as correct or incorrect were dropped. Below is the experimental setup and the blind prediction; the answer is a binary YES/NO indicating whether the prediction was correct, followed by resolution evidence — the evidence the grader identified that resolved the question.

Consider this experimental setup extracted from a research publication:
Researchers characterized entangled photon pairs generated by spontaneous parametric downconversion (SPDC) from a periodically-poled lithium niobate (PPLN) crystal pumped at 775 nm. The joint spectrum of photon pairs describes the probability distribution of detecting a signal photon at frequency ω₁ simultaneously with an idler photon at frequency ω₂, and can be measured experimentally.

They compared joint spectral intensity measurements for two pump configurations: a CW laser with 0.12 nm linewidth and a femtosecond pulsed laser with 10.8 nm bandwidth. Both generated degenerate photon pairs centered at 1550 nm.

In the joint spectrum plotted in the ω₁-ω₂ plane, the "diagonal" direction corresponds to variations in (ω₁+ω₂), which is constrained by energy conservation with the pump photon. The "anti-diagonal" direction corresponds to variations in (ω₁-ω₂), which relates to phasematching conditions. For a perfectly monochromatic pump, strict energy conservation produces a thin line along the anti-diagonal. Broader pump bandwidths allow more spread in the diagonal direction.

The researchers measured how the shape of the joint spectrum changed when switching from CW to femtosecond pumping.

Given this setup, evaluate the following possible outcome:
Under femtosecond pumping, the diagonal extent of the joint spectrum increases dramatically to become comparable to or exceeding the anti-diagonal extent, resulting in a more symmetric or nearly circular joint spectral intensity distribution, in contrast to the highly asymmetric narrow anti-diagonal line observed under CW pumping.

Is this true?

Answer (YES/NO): YES